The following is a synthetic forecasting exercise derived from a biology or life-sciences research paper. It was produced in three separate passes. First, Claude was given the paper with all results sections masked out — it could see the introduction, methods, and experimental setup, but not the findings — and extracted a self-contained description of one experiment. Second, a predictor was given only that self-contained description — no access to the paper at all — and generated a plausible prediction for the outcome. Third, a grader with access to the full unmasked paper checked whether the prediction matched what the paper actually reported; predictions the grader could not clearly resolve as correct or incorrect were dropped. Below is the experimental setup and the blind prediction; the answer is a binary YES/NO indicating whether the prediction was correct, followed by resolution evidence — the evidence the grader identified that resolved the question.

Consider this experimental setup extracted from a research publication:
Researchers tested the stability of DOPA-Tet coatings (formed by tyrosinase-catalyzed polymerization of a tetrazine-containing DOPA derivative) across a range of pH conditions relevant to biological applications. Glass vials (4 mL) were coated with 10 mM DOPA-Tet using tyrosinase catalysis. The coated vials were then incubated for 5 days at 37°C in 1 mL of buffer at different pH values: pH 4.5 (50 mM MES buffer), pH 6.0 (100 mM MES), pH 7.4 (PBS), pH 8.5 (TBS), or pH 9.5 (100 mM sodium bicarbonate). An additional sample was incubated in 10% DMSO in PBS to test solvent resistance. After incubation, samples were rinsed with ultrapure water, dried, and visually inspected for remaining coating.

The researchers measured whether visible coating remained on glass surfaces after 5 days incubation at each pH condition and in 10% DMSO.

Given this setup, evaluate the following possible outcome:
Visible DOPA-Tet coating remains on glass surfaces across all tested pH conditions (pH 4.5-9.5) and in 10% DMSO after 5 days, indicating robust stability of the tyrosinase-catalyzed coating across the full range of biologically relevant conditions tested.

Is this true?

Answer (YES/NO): NO